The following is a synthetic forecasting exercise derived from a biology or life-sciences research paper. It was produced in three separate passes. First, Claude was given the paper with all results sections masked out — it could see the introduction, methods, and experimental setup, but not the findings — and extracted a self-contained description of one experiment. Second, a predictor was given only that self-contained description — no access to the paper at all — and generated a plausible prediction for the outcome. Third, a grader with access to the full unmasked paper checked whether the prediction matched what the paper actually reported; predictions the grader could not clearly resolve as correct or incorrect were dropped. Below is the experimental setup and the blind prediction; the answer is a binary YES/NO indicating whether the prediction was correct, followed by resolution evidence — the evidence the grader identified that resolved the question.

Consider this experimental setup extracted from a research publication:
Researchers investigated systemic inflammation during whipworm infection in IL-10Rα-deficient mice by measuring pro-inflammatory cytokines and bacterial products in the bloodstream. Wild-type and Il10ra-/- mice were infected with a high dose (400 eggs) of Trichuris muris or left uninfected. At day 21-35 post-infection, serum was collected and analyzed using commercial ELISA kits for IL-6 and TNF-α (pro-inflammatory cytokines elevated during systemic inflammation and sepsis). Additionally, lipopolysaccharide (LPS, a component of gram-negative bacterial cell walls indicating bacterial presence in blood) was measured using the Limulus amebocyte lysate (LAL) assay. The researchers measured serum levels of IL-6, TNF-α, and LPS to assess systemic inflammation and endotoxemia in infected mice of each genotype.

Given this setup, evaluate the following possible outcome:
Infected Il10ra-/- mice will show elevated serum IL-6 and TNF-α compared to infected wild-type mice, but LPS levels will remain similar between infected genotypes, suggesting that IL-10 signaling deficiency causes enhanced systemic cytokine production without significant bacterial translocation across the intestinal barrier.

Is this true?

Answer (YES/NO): NO